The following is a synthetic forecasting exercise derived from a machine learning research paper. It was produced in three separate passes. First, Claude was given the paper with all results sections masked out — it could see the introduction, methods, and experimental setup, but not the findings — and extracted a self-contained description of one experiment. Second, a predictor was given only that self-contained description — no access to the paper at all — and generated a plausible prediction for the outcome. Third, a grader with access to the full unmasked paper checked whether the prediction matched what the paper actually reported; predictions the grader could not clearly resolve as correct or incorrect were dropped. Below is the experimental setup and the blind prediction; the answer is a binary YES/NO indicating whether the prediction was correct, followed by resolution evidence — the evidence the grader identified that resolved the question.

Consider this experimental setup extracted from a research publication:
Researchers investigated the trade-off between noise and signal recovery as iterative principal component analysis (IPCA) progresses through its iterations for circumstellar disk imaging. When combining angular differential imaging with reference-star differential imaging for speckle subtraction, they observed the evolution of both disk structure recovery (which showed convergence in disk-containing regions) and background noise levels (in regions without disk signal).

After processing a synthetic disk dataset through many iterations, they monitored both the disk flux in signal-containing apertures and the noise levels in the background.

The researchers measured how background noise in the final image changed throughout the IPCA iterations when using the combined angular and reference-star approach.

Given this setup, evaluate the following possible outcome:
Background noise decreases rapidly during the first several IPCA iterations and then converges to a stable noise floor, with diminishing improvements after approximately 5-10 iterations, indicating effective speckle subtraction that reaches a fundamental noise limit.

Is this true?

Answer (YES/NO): NO